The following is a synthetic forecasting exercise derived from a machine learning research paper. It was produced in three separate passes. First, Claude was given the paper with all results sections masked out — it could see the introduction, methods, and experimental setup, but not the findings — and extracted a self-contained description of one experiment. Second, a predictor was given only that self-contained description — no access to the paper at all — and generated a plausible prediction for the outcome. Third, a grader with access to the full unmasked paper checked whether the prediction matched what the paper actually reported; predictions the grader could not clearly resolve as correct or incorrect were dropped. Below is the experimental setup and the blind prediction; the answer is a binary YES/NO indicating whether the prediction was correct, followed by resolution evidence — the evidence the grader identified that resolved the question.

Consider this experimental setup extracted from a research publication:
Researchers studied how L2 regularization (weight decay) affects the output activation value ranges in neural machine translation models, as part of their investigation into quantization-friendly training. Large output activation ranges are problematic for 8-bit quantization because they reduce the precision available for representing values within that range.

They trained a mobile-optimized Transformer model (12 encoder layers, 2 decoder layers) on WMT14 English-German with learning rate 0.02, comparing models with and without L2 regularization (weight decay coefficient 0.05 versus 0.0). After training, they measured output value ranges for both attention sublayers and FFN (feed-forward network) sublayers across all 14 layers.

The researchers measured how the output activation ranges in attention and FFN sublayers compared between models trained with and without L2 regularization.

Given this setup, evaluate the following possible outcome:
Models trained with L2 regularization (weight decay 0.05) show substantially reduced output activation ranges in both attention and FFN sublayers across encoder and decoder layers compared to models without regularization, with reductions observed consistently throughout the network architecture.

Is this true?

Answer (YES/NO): YES